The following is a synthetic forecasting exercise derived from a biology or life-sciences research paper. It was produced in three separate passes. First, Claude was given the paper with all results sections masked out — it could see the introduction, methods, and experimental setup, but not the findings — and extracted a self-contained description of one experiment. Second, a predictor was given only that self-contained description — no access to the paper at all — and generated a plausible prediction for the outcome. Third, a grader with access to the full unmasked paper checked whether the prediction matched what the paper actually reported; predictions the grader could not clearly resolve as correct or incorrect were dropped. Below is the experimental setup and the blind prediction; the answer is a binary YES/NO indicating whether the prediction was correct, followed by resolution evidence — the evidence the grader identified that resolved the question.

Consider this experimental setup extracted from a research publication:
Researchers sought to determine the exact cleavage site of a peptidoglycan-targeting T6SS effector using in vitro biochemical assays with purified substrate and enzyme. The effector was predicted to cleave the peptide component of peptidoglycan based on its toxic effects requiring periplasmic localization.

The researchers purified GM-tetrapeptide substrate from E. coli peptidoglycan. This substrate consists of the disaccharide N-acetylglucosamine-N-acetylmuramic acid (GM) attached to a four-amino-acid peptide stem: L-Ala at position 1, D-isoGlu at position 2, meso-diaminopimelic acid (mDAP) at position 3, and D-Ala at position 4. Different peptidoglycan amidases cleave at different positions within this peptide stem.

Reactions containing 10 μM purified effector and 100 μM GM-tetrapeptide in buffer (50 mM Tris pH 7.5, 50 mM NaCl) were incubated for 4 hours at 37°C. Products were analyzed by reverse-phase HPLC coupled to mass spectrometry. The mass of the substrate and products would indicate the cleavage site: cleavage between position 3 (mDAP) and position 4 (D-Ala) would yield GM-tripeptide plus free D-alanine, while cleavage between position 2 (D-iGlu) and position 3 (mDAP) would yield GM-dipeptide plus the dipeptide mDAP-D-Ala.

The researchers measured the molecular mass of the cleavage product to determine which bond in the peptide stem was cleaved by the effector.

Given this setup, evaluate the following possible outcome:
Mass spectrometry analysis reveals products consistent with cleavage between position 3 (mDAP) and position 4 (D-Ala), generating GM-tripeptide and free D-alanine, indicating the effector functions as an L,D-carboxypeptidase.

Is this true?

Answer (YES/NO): YES